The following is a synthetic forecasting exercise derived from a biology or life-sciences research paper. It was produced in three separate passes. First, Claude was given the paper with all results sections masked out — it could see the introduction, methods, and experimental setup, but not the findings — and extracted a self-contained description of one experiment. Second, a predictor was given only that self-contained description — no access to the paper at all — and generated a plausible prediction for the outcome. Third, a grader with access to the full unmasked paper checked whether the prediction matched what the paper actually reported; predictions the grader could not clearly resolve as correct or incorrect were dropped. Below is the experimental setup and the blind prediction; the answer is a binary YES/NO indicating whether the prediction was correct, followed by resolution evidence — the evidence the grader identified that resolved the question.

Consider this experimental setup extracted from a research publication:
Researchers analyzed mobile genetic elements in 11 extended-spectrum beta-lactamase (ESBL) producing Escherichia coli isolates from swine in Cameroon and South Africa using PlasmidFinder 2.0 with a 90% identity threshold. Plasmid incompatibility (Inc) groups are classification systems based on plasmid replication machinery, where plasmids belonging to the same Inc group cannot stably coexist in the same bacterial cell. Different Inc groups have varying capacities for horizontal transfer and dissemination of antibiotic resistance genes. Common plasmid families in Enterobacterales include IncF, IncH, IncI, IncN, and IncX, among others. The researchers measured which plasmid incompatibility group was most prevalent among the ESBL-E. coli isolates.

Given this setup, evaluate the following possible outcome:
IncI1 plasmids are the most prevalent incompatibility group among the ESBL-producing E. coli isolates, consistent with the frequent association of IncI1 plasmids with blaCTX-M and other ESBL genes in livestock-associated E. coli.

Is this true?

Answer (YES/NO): NO